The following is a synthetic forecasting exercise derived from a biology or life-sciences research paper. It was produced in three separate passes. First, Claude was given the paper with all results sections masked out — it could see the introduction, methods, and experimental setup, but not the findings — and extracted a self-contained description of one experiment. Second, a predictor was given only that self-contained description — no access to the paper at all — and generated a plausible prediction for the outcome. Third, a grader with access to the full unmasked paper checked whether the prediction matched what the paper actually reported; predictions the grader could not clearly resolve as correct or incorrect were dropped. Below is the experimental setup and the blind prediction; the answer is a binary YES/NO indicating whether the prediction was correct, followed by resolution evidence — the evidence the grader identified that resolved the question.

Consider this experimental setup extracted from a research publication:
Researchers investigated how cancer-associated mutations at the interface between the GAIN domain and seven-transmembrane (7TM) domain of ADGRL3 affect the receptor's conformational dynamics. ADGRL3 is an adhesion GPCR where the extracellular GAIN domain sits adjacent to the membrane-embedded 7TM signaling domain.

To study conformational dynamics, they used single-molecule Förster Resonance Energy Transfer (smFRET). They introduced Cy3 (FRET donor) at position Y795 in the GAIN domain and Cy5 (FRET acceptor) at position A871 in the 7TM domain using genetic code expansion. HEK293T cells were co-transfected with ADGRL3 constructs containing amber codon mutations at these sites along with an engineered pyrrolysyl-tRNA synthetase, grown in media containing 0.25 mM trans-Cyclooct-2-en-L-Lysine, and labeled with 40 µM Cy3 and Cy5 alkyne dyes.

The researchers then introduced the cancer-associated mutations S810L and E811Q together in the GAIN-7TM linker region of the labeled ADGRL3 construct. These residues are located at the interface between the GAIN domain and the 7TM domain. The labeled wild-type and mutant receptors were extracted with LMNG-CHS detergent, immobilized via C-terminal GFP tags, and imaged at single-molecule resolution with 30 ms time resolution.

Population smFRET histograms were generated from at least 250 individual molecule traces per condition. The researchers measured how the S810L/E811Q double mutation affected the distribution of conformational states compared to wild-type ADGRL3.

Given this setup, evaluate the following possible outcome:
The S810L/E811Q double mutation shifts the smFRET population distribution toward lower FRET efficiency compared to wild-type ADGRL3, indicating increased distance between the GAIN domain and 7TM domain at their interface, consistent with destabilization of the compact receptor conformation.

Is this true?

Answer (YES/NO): NO